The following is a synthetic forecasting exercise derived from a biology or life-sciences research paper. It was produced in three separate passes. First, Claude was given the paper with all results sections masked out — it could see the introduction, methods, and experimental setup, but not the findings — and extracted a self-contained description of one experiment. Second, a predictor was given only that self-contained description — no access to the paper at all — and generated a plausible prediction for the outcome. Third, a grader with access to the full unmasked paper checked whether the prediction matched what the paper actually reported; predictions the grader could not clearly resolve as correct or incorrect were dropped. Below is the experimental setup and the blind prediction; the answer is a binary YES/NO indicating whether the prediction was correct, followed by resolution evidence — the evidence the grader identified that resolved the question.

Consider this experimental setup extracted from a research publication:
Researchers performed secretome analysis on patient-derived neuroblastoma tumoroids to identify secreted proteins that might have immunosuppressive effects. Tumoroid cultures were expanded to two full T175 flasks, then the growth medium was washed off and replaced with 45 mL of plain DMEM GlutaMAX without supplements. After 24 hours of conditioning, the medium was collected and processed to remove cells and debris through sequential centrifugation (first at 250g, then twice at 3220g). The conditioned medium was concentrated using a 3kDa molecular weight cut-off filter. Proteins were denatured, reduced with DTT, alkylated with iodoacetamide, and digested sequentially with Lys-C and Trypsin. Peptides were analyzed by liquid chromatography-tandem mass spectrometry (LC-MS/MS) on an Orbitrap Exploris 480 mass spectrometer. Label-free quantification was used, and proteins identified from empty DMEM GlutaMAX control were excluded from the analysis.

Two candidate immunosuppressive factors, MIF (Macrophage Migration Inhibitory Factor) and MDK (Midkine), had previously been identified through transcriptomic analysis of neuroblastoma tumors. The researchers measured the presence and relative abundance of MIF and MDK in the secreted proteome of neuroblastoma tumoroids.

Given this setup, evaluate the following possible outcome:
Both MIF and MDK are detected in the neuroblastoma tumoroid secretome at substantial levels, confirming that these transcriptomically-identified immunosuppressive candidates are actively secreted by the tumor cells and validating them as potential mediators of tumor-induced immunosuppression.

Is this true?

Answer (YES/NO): YES